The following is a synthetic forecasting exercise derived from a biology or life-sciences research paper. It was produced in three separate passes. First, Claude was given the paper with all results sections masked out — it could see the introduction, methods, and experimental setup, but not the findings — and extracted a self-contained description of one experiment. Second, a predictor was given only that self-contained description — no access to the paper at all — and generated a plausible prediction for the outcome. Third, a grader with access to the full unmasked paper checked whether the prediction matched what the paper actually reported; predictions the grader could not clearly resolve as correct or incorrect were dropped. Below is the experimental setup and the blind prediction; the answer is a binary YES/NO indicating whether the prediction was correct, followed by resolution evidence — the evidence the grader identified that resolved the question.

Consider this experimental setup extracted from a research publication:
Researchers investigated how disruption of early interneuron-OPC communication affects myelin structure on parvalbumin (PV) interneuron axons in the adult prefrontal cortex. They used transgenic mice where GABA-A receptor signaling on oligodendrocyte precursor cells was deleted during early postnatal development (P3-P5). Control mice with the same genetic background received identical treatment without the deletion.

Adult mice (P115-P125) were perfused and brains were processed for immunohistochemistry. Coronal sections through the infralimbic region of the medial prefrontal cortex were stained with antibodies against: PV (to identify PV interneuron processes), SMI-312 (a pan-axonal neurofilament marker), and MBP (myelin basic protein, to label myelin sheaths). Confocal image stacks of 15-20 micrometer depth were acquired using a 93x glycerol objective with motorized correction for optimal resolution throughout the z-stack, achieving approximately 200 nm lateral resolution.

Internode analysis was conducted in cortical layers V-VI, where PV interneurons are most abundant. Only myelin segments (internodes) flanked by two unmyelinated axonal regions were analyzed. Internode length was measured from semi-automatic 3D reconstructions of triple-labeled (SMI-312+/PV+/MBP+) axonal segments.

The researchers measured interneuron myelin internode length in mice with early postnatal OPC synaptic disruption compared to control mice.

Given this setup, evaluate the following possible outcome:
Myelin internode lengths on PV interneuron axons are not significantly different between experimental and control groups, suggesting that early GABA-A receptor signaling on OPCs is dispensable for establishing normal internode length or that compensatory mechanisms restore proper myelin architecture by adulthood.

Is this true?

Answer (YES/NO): NO